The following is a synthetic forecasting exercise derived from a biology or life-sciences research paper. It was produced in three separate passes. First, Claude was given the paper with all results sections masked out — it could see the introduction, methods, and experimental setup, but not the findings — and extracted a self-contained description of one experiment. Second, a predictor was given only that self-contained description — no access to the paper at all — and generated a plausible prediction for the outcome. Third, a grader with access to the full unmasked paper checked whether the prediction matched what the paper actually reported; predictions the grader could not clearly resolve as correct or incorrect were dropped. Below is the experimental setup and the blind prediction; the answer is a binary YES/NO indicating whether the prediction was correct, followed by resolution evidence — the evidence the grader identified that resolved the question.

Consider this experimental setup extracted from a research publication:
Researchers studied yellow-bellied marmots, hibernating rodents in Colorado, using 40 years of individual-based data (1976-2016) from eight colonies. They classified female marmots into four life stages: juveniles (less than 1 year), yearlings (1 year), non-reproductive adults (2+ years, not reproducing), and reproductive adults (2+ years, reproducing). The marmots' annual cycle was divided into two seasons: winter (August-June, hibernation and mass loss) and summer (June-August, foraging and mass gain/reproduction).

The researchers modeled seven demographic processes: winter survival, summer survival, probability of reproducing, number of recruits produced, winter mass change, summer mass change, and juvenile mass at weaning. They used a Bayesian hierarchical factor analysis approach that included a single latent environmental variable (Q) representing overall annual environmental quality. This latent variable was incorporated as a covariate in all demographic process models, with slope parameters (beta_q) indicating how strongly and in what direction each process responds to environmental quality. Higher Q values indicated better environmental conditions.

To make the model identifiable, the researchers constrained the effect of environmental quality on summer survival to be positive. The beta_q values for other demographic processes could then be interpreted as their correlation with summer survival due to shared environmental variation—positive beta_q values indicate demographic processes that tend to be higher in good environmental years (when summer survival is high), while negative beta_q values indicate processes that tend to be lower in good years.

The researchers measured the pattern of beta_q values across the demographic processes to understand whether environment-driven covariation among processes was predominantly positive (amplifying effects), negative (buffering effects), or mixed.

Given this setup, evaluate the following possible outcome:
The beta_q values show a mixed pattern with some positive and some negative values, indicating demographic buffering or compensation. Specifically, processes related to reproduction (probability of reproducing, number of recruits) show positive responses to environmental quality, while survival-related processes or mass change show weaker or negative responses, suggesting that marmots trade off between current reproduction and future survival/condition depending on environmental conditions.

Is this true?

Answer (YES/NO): NO